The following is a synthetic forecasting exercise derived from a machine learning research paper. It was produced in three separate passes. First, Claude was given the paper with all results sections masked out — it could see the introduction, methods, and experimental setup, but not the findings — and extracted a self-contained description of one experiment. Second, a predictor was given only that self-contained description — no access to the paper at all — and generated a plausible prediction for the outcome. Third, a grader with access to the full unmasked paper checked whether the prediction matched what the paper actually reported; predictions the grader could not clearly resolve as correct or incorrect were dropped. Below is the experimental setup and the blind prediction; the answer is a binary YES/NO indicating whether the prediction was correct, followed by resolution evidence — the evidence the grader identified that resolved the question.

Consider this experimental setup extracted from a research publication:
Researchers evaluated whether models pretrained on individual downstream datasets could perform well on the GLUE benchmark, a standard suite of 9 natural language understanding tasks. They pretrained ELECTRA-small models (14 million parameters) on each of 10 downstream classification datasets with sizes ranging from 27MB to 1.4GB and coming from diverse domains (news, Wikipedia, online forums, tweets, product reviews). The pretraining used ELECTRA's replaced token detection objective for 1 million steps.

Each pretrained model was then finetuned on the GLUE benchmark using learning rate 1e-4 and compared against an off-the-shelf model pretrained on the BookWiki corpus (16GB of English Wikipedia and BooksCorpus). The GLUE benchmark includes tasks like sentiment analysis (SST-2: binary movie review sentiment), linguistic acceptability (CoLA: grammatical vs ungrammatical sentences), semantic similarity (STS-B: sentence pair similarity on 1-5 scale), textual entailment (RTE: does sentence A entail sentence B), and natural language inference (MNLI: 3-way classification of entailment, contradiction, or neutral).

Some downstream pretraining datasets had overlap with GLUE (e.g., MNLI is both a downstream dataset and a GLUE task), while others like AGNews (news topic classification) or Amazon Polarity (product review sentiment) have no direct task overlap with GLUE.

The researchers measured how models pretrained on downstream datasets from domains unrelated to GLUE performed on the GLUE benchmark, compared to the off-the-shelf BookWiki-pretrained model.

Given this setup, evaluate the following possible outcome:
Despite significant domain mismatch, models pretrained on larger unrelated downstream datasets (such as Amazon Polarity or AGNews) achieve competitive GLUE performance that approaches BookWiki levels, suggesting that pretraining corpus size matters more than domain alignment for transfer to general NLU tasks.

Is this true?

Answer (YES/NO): NO